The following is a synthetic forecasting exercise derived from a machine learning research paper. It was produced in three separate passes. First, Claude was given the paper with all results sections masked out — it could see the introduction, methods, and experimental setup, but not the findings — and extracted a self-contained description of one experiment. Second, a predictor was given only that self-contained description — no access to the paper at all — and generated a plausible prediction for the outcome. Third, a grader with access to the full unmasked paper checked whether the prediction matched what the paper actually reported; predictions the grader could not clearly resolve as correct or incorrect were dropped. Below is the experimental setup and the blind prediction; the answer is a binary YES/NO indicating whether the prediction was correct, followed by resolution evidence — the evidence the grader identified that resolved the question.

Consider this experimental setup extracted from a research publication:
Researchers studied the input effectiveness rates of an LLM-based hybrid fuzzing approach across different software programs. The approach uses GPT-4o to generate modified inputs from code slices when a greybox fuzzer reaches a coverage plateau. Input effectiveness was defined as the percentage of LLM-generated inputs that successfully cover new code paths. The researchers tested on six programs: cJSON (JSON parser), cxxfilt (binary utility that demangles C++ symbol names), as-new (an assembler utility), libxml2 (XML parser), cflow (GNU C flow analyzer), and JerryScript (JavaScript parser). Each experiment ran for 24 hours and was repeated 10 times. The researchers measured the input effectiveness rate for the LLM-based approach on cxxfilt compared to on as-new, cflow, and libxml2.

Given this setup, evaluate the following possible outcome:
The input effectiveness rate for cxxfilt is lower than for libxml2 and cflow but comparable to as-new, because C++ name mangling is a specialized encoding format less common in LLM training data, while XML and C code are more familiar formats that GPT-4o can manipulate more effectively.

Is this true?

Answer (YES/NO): NO